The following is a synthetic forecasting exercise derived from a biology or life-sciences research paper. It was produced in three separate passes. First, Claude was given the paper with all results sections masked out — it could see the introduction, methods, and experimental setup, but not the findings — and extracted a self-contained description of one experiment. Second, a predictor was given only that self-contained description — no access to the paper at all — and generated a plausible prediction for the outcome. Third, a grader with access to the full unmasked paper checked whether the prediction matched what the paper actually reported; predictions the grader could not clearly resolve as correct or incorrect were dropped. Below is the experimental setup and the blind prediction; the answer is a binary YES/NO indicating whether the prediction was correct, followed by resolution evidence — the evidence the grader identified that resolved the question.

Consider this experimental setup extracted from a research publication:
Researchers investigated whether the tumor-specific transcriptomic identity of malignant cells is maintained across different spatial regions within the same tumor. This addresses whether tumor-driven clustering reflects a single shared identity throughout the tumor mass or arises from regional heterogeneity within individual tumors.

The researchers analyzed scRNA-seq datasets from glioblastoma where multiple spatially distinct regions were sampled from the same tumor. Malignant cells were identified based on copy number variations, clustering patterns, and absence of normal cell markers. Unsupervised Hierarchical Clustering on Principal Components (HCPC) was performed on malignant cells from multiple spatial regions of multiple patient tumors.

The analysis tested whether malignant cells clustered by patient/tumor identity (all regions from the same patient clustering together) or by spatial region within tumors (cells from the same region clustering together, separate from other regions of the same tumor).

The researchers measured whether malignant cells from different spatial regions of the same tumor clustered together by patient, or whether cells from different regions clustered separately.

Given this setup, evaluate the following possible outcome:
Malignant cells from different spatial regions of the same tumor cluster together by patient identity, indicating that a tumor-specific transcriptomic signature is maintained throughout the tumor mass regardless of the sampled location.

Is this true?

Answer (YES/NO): YES